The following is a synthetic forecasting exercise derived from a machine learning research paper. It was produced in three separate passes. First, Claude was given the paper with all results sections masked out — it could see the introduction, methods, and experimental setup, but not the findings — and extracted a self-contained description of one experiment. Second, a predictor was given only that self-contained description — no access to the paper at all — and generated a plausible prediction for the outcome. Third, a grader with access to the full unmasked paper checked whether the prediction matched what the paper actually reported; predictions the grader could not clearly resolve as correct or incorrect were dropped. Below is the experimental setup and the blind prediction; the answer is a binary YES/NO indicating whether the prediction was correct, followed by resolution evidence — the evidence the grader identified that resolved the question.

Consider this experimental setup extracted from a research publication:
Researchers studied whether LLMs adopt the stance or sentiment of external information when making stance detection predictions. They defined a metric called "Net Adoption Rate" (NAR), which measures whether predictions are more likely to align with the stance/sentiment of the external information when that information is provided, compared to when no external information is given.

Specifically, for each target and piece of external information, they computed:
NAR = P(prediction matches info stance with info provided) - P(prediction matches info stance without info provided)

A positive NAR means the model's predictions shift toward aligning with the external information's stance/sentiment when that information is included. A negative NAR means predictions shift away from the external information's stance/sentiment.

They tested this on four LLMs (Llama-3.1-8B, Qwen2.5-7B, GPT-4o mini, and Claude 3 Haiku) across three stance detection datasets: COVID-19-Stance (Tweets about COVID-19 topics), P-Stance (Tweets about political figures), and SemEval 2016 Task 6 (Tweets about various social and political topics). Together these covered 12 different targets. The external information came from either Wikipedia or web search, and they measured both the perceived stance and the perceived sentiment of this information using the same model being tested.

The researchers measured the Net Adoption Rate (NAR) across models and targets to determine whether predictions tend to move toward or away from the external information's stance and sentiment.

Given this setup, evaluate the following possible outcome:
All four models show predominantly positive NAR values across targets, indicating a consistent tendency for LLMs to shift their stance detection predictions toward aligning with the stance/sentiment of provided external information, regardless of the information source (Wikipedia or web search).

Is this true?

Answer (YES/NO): YES